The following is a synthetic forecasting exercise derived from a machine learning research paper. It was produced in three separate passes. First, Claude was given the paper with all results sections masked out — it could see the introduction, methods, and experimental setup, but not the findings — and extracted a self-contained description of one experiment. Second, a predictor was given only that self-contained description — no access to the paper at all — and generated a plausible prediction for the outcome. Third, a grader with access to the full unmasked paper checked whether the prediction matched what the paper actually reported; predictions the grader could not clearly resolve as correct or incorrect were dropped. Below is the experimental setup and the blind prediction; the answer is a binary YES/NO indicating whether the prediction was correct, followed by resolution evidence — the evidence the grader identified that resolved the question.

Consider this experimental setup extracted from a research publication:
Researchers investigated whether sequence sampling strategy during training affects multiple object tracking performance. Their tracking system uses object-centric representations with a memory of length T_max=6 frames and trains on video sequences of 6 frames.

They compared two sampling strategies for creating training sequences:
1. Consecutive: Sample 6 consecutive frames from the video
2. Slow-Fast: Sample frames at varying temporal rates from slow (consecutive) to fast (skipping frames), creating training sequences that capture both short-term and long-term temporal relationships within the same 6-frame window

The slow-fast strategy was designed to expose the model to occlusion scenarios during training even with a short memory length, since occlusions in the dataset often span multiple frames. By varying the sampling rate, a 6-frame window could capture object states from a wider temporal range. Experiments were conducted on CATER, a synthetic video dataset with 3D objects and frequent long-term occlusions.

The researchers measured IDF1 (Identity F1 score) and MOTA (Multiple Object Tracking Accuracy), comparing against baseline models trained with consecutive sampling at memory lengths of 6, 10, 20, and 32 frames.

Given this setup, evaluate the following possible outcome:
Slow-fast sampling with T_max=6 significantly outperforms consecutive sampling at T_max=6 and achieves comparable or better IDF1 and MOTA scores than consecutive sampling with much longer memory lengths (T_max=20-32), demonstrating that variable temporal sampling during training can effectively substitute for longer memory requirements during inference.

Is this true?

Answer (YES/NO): YES